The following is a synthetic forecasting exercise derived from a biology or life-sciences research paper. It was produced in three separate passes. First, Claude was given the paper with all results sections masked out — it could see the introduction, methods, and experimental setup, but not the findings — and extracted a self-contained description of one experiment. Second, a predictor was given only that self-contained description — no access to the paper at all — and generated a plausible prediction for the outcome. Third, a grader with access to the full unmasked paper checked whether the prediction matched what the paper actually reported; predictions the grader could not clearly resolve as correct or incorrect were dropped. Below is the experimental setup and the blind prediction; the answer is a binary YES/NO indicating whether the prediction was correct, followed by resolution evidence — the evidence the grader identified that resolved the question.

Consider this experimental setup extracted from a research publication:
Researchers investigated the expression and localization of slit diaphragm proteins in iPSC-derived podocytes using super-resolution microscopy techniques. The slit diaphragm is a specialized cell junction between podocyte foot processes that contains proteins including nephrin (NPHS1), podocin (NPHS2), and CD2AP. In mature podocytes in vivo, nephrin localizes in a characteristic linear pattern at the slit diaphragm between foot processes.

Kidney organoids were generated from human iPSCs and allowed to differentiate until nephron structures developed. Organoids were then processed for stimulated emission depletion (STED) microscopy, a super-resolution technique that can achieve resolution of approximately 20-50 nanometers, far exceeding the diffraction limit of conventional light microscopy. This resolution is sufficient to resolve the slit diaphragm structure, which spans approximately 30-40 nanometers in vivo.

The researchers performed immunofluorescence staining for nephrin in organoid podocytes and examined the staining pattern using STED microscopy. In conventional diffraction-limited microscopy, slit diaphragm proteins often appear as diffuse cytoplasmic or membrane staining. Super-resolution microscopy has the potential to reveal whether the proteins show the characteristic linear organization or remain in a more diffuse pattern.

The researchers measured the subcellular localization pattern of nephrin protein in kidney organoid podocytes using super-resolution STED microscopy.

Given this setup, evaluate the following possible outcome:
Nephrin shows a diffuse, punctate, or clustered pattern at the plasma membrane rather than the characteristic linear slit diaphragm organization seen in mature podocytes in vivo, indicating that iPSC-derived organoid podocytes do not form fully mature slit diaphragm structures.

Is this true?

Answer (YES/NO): NO